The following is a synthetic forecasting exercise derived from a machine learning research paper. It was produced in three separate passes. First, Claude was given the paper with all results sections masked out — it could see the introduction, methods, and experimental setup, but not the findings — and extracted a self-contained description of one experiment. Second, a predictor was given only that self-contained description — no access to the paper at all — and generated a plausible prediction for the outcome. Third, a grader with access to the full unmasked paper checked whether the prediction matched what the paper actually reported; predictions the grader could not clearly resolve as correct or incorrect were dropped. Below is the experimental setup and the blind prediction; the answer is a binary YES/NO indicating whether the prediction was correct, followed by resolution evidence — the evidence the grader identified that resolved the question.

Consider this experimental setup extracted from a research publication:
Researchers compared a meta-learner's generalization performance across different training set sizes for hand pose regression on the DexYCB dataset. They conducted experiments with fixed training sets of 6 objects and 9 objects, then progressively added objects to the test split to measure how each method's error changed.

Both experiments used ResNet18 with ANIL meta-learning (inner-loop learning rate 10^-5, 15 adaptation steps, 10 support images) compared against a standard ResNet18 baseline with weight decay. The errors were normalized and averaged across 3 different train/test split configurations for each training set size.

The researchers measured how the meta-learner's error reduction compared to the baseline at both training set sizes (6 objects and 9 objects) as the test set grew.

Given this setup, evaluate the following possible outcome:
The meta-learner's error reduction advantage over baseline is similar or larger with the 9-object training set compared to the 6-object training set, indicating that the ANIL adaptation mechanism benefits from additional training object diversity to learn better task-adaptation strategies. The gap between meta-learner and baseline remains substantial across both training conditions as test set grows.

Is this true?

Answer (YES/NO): NO